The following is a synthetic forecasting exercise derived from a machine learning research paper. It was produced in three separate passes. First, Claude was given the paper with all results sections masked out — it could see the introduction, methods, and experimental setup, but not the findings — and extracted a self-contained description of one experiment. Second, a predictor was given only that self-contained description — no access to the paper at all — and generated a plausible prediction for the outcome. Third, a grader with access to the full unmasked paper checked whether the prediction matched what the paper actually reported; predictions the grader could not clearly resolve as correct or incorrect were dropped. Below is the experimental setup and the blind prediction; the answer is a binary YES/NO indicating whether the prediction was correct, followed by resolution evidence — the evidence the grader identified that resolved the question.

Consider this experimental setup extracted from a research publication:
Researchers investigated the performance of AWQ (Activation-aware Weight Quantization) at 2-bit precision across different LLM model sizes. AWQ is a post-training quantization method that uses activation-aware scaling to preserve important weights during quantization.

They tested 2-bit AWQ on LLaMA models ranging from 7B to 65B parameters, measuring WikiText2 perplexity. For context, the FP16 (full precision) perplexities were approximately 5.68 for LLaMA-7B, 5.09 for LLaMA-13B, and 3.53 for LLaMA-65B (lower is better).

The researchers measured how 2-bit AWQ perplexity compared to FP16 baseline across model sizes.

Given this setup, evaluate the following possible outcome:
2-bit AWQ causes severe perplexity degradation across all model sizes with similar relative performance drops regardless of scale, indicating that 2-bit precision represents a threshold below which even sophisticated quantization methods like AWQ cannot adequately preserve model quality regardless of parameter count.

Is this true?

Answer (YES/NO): NO